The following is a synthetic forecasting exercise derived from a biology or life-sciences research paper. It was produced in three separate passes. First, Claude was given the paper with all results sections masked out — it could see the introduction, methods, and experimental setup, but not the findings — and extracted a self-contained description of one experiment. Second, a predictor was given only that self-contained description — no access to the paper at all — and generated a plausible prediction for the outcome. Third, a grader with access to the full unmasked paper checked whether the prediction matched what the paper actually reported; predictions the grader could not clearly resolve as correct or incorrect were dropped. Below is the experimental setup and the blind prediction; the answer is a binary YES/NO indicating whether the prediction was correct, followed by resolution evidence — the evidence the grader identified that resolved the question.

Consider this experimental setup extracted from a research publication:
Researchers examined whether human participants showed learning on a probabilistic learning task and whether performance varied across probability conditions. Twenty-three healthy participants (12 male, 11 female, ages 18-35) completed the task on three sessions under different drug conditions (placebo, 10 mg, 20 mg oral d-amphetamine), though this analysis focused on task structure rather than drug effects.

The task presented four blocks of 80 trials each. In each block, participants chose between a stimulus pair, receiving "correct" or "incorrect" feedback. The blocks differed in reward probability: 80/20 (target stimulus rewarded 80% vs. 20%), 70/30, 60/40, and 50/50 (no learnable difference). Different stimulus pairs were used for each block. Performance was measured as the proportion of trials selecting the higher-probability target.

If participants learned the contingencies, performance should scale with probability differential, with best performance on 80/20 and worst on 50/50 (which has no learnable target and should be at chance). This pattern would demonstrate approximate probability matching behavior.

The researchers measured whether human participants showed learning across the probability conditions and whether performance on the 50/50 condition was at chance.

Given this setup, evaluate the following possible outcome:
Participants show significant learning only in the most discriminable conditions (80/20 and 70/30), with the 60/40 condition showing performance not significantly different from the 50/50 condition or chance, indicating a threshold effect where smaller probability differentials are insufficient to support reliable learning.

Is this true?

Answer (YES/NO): NO